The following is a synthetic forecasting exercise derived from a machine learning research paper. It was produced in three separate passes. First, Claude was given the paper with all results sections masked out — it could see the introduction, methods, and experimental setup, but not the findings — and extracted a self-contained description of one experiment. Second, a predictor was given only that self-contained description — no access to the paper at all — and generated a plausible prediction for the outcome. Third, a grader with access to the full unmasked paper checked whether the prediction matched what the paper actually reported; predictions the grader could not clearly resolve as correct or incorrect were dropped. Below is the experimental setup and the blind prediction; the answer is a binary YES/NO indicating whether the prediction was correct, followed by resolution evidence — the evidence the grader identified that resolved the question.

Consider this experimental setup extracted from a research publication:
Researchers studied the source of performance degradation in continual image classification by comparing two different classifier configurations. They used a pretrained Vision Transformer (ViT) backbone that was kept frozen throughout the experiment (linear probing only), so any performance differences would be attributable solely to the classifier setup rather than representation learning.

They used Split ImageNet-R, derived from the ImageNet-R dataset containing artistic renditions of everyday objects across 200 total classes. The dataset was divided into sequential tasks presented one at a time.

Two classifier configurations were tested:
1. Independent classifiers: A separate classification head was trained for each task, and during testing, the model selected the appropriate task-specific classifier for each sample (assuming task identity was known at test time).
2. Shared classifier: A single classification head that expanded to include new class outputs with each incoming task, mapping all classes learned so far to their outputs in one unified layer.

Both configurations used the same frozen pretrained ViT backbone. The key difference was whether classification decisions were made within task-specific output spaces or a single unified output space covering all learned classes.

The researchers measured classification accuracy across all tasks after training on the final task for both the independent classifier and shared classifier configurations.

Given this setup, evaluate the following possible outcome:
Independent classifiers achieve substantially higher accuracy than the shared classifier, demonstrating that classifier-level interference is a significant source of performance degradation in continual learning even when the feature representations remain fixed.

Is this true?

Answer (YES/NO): YES